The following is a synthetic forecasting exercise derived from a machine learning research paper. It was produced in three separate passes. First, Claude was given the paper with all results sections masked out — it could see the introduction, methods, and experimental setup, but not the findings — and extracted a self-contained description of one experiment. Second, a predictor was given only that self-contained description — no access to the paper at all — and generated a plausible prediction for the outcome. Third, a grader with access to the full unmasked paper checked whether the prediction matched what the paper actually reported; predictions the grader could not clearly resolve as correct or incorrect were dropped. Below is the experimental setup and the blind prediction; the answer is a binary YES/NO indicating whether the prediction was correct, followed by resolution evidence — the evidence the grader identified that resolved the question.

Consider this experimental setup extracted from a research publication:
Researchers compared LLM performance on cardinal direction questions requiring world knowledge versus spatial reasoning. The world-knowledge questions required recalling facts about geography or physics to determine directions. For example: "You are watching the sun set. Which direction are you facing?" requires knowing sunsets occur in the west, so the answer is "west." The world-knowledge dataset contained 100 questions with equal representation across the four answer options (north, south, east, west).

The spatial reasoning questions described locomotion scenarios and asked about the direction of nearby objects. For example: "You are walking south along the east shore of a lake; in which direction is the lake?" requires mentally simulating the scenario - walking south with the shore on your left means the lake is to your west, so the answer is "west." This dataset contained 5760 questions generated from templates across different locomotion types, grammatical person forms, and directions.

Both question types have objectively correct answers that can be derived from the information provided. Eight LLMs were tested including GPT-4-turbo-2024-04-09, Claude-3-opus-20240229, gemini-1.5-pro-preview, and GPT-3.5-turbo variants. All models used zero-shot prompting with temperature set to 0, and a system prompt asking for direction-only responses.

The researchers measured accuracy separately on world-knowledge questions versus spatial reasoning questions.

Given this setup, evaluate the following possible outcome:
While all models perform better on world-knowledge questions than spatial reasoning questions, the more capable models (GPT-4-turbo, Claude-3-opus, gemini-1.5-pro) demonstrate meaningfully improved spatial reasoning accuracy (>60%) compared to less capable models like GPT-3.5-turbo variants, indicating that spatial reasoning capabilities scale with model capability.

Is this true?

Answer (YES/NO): NO